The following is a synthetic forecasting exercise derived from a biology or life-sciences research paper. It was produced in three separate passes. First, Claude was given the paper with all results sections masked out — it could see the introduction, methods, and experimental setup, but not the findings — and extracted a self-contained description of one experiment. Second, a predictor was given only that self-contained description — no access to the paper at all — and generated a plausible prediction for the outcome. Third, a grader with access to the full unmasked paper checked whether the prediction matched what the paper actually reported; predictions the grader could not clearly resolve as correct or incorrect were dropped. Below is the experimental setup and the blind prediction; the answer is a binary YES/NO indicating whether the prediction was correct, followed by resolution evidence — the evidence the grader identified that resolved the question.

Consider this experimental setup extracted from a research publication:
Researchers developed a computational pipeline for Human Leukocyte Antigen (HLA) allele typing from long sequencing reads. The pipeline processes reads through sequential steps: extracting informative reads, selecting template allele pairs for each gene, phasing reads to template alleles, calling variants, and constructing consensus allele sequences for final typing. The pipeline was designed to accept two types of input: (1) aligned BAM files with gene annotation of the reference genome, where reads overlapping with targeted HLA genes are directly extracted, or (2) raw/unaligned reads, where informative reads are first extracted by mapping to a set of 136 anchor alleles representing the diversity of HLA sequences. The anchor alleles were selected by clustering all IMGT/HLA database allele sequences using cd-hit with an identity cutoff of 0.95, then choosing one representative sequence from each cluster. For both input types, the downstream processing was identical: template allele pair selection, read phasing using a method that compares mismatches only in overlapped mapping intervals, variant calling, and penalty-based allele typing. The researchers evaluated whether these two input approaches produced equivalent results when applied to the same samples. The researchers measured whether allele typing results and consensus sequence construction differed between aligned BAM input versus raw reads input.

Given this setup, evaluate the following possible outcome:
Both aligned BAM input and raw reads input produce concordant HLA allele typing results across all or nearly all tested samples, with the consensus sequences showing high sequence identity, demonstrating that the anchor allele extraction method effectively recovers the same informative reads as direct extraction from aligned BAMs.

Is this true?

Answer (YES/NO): YES